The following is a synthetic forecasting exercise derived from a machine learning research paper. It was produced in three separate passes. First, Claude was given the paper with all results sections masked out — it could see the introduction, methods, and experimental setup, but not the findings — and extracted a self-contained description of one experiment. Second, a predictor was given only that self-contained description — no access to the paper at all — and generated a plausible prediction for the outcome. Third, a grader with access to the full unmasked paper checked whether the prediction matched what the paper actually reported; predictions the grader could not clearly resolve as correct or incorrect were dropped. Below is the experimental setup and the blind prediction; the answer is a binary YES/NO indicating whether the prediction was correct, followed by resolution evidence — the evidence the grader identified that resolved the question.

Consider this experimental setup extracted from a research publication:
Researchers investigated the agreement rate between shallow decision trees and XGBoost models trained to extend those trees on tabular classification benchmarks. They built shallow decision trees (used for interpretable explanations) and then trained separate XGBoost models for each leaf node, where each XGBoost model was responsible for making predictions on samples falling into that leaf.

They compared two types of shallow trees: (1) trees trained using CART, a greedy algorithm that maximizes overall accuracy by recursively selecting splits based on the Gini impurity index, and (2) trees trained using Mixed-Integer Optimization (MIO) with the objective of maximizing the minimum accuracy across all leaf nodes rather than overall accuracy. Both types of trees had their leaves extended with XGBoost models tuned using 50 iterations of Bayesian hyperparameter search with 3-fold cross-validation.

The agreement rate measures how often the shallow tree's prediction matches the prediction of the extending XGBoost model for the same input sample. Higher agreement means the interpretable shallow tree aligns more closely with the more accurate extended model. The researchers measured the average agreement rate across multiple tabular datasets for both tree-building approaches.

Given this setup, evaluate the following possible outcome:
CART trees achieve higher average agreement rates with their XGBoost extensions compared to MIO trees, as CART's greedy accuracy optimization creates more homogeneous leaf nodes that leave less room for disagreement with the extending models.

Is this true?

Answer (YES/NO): YES